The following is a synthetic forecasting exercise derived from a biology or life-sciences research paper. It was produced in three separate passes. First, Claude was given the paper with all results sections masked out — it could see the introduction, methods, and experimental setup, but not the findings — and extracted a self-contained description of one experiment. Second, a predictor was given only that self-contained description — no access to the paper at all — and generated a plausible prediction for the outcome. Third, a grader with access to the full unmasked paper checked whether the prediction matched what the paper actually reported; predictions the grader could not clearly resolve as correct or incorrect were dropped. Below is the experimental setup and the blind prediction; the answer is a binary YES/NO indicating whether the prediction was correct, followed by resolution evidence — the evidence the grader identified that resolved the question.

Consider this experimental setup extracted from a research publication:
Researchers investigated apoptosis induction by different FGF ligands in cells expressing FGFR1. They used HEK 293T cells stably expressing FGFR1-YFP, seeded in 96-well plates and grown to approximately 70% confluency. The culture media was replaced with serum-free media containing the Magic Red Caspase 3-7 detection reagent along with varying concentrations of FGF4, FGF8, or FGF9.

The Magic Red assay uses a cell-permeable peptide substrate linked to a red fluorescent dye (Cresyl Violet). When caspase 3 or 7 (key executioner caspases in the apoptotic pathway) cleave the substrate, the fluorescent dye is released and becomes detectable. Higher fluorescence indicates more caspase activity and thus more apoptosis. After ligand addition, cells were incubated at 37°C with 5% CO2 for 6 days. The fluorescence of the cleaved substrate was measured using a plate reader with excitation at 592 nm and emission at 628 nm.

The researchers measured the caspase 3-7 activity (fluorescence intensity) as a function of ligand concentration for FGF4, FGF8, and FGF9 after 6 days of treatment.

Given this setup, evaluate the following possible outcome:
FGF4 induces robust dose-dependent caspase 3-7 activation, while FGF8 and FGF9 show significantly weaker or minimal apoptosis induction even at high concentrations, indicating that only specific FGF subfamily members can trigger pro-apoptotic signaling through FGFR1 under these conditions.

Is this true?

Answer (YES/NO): NO